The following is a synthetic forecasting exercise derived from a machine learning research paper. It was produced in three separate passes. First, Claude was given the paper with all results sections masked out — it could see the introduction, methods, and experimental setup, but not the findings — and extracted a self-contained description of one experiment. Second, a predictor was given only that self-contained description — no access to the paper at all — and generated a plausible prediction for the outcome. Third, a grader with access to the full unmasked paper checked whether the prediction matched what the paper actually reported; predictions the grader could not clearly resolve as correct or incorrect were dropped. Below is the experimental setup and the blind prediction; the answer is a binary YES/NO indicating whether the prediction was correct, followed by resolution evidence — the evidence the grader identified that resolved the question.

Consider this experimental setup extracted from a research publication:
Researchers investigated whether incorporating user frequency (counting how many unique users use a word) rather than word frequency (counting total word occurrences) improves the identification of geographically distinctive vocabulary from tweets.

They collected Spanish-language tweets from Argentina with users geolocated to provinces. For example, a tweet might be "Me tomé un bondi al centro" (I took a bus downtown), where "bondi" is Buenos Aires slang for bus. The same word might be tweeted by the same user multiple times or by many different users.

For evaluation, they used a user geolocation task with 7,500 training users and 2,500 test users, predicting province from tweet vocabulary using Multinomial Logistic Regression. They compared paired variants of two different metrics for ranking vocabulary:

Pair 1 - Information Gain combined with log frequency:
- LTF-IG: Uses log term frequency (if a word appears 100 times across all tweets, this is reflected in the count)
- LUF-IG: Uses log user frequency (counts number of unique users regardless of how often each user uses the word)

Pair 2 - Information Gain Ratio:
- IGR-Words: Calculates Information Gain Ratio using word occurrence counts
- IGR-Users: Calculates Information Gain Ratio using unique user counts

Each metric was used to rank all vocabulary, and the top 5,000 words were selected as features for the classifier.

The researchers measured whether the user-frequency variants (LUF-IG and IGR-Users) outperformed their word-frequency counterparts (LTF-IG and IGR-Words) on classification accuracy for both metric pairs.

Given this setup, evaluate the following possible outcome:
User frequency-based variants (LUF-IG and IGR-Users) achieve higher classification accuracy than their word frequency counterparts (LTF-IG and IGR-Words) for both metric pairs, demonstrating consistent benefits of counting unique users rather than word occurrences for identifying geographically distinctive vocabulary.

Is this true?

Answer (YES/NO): YES